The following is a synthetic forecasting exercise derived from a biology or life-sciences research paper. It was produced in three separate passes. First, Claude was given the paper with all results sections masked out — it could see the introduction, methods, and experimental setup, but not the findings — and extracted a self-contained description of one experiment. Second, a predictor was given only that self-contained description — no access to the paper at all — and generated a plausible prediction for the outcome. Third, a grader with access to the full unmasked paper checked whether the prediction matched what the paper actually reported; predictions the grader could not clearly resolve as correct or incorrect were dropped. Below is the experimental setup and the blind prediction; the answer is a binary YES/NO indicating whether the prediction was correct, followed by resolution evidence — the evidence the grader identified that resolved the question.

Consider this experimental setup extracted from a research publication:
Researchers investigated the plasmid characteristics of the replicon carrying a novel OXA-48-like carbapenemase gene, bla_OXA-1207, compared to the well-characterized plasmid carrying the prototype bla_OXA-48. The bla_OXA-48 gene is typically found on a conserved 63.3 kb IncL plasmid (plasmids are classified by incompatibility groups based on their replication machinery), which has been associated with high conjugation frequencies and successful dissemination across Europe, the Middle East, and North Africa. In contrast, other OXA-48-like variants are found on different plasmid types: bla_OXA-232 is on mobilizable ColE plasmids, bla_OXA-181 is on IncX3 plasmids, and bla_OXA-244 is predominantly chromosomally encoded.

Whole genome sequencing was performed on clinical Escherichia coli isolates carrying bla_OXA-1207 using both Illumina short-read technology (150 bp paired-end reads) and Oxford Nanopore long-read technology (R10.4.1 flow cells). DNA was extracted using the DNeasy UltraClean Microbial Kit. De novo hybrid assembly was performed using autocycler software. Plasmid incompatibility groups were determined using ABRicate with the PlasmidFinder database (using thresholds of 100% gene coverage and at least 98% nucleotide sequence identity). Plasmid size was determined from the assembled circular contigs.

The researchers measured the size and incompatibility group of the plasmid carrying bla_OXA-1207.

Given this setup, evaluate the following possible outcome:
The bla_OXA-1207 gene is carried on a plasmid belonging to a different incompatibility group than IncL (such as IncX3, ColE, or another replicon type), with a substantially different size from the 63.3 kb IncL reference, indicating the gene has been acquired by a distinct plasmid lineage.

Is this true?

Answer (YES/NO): YES